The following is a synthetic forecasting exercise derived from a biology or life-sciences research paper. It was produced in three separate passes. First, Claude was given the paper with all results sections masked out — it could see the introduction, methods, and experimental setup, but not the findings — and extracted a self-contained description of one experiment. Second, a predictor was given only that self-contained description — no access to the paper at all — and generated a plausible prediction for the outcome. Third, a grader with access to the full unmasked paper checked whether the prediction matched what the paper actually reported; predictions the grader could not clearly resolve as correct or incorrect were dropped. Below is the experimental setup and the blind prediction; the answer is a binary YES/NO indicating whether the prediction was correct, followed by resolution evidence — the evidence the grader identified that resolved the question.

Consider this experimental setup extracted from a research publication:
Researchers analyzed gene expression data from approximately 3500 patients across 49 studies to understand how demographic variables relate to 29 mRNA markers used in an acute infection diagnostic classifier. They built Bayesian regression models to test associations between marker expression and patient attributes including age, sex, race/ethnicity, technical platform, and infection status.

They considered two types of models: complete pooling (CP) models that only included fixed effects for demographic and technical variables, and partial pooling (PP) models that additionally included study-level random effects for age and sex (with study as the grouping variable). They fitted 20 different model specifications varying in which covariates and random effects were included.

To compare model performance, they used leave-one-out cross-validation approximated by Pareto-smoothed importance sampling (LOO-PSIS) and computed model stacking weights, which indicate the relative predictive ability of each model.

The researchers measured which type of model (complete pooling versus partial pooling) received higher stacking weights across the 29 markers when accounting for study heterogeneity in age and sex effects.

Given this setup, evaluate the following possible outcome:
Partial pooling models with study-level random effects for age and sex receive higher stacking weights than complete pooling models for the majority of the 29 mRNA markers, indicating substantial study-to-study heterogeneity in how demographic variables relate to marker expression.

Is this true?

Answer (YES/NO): YES